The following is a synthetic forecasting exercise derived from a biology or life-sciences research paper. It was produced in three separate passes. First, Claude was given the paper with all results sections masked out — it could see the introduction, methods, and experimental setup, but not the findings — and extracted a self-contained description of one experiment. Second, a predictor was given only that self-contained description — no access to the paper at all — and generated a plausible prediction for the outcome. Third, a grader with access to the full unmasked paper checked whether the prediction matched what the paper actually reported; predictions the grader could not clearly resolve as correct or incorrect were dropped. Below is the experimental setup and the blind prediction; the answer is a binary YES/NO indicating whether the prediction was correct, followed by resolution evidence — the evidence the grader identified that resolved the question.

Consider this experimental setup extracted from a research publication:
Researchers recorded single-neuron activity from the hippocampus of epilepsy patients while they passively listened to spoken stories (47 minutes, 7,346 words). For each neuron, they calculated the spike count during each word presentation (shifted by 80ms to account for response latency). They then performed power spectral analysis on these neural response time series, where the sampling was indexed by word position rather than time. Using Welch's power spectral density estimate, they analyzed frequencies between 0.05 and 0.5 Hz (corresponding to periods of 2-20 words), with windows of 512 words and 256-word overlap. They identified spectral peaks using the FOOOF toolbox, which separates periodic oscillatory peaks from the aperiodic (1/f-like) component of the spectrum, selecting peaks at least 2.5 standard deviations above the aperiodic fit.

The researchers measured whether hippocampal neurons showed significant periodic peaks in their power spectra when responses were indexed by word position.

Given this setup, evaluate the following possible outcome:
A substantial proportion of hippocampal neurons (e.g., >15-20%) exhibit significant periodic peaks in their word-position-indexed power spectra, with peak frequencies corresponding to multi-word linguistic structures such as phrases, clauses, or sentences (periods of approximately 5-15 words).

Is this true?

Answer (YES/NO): NO